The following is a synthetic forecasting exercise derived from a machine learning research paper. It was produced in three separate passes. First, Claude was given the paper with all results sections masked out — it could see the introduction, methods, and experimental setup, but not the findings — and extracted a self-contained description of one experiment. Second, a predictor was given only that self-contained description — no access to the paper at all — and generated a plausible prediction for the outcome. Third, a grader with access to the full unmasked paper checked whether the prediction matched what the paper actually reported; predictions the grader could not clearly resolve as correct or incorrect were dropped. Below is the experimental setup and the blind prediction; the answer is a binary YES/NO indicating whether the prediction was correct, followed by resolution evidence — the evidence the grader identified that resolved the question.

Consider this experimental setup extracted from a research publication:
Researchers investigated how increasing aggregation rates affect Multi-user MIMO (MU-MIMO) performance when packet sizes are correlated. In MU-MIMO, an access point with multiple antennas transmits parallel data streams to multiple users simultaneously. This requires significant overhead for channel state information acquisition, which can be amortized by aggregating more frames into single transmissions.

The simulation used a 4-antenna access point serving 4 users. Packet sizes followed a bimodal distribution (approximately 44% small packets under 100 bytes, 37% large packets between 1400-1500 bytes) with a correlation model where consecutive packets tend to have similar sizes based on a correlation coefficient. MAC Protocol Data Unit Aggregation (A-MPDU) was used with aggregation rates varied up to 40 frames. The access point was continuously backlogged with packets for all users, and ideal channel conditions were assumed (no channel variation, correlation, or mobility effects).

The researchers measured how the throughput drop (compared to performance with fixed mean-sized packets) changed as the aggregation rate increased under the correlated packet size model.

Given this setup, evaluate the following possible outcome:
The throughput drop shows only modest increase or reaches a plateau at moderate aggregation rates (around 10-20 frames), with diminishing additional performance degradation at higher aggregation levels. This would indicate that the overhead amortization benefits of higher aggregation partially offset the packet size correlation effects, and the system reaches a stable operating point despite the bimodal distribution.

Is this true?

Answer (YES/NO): NO